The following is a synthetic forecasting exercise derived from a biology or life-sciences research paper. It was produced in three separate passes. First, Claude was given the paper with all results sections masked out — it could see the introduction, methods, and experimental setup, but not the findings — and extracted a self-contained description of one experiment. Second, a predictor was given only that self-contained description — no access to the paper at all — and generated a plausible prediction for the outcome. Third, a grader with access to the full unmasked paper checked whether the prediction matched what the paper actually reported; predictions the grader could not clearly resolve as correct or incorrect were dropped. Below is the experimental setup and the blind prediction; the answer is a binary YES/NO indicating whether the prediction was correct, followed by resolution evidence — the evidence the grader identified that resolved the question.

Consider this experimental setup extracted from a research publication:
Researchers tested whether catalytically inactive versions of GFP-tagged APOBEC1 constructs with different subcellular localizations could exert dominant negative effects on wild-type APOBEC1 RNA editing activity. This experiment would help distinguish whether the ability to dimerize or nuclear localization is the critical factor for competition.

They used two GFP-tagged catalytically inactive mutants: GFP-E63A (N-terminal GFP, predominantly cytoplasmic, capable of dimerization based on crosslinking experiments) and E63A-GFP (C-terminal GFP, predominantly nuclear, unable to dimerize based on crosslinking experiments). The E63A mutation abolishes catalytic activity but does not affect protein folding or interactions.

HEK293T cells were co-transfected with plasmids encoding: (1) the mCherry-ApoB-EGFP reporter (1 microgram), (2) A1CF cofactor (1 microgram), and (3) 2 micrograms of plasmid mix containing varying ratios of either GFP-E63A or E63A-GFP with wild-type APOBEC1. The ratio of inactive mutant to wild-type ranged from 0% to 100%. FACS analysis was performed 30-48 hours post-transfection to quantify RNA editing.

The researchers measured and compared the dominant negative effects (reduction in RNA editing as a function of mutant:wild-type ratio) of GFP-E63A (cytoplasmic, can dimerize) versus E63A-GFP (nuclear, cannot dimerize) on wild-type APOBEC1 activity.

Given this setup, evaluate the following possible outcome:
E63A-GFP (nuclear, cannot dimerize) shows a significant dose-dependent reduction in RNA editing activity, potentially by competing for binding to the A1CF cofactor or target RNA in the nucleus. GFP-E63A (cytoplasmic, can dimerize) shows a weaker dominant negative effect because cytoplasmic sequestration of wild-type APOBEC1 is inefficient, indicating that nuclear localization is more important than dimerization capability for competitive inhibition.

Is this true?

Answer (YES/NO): NO